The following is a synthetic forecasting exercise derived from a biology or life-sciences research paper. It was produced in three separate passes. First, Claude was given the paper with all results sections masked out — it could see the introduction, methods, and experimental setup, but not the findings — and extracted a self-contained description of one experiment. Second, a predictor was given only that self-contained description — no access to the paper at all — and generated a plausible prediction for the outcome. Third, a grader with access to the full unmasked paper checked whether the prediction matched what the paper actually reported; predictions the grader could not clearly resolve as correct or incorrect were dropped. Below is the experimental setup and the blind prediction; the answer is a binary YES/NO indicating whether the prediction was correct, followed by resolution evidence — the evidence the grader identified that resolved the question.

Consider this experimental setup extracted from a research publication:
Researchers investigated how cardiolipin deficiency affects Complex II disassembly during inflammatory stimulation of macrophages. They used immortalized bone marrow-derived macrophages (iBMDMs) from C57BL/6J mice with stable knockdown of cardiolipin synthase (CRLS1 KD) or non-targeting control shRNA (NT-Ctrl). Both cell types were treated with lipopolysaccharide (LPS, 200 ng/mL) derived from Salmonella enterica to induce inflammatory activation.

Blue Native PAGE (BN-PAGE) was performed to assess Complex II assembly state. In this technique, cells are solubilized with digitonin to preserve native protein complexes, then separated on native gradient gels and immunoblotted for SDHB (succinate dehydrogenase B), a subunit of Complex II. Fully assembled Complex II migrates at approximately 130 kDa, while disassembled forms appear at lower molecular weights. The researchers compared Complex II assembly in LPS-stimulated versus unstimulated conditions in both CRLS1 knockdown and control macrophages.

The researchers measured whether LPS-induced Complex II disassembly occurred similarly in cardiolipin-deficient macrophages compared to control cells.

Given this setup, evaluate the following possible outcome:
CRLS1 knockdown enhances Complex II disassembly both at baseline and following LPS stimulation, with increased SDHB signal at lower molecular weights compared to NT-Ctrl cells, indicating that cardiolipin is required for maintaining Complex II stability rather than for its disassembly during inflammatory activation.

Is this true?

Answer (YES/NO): NO